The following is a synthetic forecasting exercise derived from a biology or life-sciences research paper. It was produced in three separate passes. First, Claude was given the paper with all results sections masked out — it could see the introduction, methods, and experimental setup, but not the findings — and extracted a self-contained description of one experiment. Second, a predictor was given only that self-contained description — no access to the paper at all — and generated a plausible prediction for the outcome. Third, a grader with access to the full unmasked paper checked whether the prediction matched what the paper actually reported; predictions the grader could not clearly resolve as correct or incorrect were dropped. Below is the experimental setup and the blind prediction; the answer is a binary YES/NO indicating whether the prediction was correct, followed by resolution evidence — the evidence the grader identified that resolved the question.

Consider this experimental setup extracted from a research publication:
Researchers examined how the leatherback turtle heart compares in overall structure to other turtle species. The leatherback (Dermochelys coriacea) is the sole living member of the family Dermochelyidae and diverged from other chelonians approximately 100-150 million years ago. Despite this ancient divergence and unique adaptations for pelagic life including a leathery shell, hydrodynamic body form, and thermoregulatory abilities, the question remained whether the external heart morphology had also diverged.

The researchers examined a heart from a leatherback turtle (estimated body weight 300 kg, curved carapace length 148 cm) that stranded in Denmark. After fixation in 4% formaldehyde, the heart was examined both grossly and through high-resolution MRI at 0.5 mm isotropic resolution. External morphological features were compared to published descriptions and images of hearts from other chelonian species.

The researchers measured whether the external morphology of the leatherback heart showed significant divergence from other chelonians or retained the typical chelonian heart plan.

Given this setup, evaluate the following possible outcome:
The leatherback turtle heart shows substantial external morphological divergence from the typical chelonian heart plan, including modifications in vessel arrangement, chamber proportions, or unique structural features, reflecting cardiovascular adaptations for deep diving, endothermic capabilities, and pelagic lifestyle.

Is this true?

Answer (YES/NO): NO